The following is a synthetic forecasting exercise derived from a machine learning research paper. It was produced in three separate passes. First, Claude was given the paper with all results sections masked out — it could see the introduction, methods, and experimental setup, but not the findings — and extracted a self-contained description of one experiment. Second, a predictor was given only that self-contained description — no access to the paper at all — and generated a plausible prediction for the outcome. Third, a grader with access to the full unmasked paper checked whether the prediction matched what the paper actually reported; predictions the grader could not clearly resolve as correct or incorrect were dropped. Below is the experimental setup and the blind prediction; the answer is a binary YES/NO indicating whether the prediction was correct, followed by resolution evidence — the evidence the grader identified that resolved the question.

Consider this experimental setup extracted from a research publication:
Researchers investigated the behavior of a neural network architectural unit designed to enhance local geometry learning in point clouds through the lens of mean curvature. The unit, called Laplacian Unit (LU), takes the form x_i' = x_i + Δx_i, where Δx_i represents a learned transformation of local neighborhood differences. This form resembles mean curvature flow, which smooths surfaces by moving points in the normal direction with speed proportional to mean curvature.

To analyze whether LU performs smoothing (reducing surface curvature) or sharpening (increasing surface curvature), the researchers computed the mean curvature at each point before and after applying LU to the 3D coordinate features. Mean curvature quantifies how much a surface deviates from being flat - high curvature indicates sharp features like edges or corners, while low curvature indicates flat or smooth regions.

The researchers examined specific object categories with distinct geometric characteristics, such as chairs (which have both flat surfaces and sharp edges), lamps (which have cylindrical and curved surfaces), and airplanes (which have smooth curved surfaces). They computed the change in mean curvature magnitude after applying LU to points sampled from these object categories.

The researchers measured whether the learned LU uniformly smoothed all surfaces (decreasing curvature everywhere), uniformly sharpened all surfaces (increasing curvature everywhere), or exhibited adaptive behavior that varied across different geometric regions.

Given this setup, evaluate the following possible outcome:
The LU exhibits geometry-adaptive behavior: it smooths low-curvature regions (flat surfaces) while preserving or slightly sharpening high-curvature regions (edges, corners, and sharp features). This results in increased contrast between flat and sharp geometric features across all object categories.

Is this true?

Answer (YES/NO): YES